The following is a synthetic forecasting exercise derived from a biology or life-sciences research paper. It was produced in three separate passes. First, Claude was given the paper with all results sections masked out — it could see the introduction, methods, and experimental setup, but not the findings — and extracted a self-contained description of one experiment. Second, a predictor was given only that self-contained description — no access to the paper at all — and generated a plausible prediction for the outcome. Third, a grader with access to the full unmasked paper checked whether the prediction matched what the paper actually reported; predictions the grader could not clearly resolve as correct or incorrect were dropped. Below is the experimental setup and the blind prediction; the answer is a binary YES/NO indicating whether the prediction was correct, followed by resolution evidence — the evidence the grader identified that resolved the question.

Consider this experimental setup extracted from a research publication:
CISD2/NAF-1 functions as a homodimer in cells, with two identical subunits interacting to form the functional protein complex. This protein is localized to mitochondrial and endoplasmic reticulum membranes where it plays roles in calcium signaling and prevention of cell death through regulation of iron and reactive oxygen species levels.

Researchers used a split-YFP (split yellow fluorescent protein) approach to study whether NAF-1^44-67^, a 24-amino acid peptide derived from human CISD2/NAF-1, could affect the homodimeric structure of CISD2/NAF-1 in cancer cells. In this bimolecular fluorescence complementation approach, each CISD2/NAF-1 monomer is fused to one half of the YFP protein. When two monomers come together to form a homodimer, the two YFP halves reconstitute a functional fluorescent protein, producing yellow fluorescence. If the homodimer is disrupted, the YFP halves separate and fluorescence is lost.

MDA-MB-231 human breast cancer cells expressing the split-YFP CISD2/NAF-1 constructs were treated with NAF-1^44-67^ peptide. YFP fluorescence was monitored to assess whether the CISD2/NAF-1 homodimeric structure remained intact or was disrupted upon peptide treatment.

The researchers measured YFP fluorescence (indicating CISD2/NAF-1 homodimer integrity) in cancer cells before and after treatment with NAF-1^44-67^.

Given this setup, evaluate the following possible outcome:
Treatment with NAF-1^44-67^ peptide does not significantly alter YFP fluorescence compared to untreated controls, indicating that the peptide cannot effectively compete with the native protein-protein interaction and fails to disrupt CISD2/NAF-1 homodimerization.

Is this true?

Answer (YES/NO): NO